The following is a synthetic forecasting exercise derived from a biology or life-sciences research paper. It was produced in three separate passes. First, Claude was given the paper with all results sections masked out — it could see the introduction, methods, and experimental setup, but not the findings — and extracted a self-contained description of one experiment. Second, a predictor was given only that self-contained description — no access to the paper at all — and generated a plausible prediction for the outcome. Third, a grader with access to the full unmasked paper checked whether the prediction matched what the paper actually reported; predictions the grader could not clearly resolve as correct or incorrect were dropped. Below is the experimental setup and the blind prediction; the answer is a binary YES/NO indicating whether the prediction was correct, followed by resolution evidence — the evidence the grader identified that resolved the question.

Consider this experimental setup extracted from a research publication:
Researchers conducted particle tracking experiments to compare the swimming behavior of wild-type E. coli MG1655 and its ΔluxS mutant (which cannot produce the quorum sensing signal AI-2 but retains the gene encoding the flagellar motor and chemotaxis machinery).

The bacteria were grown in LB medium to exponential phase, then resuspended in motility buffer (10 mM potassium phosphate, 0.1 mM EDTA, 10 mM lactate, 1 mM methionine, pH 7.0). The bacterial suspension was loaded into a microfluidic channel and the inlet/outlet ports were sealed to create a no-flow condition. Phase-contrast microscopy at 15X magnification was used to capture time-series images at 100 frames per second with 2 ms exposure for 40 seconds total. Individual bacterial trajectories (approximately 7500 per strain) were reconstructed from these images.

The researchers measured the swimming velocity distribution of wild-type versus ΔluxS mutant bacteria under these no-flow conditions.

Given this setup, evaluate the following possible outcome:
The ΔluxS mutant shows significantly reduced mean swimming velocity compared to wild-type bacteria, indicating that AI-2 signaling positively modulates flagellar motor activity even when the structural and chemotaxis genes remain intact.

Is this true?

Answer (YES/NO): NO